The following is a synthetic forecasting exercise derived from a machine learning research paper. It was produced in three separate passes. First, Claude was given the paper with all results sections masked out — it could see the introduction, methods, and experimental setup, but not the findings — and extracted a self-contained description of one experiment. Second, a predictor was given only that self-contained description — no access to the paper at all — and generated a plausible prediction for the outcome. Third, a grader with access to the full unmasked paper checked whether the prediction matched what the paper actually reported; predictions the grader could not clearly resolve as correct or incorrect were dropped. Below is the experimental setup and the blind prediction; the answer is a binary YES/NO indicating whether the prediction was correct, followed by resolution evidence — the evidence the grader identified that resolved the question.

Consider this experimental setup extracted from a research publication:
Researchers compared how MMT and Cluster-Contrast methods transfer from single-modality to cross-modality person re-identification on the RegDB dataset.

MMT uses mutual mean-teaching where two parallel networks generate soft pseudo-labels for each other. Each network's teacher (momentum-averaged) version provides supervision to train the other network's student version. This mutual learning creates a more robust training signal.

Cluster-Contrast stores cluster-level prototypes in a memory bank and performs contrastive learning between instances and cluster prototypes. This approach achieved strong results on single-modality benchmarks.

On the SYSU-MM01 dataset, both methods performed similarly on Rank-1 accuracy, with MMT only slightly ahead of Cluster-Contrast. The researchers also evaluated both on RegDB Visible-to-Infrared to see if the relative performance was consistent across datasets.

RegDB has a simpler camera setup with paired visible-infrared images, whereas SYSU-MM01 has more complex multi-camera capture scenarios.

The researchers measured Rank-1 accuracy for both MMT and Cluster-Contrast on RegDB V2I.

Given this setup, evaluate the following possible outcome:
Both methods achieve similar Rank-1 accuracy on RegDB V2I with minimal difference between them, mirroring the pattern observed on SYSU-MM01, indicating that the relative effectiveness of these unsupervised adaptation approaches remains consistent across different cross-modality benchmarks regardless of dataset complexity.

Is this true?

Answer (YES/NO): NO